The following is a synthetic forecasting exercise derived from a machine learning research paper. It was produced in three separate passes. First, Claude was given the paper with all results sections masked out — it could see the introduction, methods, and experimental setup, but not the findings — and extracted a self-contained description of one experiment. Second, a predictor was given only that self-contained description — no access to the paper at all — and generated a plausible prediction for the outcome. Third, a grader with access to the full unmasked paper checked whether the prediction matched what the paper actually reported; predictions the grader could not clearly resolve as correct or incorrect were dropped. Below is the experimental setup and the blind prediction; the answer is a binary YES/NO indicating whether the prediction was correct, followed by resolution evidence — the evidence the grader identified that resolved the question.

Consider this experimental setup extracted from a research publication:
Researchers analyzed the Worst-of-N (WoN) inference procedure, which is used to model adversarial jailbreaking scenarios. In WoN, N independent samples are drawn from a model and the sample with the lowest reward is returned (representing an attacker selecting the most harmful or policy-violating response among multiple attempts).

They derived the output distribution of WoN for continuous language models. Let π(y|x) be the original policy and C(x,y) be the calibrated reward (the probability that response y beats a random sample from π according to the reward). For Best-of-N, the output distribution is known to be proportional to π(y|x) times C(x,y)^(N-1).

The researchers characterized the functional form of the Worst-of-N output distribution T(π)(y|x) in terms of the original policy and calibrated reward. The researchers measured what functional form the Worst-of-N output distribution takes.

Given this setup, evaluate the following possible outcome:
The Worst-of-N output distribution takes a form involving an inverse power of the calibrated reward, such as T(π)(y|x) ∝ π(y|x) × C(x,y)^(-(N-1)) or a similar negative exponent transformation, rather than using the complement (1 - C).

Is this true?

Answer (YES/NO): NO